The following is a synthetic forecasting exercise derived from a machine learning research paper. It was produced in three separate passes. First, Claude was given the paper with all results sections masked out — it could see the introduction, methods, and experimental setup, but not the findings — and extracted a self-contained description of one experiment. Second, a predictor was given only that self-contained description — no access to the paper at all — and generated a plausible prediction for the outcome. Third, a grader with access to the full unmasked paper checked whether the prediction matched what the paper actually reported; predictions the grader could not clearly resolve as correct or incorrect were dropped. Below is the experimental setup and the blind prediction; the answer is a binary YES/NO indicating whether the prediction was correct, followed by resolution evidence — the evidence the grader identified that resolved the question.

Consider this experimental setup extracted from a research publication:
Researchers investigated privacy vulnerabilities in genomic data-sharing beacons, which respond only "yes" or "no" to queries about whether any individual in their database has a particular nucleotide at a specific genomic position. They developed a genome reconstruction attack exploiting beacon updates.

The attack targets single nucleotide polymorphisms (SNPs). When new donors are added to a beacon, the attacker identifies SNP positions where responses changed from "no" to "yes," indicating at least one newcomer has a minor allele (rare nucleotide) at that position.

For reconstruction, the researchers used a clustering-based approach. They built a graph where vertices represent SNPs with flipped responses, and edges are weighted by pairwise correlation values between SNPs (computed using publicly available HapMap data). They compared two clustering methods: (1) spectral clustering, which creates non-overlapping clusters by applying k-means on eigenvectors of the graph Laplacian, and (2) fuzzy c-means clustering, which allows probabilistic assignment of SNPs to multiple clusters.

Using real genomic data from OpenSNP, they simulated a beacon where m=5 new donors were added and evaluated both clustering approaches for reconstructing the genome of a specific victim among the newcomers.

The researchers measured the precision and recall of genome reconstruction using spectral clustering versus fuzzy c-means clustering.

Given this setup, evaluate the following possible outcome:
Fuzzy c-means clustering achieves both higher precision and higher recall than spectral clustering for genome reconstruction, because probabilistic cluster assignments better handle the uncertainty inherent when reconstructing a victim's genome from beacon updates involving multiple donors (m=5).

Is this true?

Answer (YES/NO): NO